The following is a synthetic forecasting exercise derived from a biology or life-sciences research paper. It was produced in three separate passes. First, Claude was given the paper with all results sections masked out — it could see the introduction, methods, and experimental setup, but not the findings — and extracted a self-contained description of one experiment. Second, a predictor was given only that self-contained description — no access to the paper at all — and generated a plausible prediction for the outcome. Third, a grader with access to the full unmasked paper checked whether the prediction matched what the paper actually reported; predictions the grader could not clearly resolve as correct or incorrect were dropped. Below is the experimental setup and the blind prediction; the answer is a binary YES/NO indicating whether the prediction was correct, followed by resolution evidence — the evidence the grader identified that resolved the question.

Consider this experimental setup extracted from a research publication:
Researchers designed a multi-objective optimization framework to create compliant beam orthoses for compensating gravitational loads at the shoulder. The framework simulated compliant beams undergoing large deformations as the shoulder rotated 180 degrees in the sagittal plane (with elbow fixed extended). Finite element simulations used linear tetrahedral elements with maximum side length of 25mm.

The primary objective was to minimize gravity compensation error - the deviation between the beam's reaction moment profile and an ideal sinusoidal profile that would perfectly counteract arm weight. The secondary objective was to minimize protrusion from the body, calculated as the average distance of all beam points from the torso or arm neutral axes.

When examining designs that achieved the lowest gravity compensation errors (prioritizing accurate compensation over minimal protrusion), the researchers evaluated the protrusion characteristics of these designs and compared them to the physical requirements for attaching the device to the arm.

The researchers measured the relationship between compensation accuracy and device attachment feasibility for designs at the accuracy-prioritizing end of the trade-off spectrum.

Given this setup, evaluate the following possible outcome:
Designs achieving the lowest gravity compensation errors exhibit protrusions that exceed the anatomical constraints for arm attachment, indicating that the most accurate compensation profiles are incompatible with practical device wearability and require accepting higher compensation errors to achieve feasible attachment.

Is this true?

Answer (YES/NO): YES